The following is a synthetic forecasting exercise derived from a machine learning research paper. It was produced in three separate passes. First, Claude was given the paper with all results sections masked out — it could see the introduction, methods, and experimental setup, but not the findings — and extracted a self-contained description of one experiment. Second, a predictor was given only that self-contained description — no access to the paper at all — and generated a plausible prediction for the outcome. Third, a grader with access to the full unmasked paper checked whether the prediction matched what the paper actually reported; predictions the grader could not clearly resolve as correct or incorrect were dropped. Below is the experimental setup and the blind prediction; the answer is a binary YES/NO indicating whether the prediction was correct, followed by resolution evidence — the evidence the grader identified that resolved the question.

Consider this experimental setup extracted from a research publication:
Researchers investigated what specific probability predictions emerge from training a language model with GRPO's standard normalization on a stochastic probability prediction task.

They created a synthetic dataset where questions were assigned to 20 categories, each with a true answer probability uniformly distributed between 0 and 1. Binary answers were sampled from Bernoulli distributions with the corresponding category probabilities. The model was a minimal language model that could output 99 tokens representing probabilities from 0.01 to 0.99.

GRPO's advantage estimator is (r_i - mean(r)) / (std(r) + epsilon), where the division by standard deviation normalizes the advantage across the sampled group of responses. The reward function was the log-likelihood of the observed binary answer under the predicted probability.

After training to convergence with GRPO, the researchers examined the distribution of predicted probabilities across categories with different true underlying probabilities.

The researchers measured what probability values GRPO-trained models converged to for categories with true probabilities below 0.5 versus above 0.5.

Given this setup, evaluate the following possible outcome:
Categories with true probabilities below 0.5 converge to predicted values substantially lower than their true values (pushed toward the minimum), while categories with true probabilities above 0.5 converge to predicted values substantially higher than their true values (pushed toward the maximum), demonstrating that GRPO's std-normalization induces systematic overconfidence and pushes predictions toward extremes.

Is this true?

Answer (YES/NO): YES